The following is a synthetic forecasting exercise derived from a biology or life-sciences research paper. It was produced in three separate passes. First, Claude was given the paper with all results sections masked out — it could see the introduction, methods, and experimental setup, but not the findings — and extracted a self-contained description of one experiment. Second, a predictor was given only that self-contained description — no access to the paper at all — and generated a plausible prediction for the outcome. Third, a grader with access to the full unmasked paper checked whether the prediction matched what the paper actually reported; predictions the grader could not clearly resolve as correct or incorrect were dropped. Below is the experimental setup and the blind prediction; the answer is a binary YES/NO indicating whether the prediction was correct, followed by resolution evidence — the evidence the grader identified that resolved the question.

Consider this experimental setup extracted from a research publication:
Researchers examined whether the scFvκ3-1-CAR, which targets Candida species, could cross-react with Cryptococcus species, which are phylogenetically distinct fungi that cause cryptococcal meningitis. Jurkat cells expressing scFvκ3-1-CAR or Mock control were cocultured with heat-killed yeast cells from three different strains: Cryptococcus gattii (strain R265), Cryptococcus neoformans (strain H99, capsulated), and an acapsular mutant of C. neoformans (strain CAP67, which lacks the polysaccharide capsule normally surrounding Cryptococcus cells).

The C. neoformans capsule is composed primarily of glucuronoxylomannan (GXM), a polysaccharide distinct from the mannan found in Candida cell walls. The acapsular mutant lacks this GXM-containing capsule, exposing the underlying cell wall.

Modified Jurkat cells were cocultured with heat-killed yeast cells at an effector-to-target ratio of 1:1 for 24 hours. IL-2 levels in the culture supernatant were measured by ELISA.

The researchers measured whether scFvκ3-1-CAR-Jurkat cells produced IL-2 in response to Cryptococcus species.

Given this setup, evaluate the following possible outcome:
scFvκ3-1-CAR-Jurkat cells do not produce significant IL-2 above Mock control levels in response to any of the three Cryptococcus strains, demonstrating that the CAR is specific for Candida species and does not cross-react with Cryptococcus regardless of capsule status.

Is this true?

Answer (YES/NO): YES